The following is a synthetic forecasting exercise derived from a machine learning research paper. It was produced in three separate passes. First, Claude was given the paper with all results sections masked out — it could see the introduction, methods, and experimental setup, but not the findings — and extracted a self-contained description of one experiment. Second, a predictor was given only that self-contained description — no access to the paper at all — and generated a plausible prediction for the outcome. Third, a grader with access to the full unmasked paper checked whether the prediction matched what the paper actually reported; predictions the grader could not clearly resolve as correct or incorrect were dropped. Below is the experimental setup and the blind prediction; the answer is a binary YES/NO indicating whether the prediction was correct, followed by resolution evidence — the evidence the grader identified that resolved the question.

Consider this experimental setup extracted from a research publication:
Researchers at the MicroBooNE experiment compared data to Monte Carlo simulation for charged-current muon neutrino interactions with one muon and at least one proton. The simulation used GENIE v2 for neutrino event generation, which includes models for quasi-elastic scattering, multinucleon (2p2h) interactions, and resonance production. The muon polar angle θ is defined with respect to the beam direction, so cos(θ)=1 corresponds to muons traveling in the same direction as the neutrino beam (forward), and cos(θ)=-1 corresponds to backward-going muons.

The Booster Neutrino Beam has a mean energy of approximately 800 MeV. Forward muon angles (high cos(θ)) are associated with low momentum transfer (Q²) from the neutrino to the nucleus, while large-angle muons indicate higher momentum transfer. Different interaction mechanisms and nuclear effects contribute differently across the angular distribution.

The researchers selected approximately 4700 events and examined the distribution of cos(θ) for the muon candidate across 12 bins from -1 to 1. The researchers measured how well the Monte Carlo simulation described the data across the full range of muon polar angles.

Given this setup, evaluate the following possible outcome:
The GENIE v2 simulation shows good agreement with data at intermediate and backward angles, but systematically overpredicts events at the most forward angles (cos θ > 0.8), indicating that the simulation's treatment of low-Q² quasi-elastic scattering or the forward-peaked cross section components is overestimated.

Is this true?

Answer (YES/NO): YES